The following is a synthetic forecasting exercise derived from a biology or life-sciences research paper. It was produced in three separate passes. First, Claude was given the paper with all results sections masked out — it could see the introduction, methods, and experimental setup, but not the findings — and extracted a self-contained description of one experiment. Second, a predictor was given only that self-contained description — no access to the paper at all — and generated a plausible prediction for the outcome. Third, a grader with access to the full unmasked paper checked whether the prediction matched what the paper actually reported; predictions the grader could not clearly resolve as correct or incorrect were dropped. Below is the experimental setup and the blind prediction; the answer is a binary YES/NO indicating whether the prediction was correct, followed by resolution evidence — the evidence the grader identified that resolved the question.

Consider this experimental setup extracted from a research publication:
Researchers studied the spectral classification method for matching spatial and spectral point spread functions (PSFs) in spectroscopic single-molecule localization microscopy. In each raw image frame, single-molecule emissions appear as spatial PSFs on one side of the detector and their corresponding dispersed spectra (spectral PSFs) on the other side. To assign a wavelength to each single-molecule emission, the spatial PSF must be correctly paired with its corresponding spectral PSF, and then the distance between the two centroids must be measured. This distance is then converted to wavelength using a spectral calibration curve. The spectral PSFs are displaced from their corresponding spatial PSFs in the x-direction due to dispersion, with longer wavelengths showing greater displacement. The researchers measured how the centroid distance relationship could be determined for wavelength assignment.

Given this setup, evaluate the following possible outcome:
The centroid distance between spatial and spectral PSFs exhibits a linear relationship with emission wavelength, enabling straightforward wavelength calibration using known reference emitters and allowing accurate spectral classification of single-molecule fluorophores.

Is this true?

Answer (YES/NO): NO